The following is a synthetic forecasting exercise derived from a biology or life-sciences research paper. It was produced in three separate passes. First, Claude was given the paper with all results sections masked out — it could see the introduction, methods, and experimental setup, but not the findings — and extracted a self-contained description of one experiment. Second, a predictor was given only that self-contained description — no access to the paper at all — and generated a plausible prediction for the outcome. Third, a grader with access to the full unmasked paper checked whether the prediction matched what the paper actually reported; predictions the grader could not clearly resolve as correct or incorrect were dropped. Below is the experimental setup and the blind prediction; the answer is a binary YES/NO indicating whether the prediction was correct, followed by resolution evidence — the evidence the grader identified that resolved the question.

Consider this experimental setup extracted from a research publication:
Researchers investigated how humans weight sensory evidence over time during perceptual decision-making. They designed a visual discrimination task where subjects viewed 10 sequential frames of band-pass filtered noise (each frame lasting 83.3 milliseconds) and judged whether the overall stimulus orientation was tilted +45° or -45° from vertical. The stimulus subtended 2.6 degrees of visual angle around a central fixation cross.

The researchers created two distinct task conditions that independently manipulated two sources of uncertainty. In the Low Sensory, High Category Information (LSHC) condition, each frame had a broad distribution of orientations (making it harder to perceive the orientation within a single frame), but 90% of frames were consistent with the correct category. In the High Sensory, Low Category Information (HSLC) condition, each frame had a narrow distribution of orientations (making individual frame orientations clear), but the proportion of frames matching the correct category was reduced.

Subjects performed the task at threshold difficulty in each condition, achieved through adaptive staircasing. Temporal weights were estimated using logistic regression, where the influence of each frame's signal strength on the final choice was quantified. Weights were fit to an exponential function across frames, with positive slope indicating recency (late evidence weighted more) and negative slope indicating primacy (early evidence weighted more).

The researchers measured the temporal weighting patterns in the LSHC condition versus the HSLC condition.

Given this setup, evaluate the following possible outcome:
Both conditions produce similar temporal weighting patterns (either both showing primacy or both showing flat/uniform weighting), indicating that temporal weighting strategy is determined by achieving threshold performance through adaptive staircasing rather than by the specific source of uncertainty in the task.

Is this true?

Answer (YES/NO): NO